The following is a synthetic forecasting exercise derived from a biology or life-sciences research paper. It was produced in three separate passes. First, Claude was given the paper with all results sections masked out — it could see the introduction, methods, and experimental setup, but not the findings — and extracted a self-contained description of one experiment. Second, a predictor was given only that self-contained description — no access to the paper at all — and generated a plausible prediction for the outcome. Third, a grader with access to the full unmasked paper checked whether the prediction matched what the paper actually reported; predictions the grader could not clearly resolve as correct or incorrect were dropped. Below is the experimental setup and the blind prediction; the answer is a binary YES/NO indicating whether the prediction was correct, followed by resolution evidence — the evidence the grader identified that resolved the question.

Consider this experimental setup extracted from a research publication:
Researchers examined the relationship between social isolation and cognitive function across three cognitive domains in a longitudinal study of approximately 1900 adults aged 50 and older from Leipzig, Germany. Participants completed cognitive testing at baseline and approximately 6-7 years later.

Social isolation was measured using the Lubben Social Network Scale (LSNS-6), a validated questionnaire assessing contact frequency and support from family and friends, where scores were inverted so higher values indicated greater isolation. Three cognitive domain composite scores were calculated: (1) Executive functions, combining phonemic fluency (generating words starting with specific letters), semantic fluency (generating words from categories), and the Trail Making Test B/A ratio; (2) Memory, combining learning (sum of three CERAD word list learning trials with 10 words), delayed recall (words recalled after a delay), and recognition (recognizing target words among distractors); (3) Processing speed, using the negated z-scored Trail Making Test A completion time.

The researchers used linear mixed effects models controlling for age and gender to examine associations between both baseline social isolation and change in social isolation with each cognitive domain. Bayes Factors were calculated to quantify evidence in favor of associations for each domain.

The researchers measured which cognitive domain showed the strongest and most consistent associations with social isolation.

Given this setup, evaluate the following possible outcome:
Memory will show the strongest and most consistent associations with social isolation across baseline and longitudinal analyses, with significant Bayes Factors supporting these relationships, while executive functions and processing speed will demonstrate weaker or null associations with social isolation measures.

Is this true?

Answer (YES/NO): NO